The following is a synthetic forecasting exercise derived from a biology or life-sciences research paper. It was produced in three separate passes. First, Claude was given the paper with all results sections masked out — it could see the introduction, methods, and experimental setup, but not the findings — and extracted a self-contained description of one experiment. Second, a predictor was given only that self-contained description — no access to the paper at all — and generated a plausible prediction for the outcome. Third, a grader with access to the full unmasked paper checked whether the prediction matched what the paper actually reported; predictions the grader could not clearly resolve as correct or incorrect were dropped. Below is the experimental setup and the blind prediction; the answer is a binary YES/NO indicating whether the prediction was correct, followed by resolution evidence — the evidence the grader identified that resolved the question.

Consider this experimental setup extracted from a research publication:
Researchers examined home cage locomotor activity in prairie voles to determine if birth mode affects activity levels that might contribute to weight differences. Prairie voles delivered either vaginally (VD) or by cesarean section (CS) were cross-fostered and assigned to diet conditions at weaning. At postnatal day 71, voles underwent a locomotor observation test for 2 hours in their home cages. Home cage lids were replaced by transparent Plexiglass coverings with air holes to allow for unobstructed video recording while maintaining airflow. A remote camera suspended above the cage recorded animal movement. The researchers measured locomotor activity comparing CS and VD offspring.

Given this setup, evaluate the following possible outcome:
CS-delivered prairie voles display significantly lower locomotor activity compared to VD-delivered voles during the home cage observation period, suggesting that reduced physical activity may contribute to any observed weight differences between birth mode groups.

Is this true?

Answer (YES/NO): NO